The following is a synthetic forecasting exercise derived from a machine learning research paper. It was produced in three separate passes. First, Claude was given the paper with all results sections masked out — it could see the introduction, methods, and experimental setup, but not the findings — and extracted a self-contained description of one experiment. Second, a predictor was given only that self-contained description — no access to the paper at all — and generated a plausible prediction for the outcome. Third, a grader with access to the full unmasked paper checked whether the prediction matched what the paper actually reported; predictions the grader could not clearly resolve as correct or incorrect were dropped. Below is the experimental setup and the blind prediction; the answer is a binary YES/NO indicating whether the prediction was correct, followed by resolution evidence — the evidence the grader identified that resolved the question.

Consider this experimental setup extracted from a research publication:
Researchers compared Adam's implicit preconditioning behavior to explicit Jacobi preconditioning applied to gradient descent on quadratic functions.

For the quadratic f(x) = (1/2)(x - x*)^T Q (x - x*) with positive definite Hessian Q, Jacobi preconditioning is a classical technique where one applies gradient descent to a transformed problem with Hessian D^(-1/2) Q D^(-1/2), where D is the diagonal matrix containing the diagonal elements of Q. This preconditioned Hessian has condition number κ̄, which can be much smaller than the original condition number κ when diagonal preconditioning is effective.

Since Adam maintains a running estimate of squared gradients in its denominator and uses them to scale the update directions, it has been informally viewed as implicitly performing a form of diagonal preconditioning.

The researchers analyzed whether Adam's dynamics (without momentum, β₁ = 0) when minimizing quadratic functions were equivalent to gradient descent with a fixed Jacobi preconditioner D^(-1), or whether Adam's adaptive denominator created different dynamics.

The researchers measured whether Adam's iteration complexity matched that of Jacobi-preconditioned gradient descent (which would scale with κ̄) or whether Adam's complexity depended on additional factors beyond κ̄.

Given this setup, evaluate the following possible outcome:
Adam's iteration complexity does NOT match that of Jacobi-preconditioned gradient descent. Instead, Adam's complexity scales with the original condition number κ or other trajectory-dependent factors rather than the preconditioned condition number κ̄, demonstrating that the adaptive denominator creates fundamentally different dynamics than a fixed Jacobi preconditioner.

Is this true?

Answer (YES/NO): NO